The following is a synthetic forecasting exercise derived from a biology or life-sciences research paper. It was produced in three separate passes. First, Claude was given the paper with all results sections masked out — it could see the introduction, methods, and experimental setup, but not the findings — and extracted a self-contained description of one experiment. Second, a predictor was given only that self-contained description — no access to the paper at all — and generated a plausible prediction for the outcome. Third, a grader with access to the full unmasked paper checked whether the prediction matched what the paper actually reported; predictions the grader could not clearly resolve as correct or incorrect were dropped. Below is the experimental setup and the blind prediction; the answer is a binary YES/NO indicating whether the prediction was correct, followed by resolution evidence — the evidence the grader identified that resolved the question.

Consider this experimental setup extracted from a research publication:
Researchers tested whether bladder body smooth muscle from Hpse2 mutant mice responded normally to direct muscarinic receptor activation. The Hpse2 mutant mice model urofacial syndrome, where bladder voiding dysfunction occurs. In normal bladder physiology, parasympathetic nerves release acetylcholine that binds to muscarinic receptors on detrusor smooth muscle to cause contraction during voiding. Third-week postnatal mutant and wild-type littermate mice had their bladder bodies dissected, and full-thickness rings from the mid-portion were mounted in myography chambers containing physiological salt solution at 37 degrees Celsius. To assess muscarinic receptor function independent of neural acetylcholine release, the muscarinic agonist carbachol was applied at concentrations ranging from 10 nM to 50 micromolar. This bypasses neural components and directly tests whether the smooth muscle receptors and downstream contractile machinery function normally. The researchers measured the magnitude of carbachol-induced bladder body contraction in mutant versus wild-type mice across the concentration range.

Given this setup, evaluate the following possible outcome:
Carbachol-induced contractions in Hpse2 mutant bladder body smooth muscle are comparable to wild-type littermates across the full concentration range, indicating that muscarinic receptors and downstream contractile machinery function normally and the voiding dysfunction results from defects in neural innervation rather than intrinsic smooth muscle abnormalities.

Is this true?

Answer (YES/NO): NO